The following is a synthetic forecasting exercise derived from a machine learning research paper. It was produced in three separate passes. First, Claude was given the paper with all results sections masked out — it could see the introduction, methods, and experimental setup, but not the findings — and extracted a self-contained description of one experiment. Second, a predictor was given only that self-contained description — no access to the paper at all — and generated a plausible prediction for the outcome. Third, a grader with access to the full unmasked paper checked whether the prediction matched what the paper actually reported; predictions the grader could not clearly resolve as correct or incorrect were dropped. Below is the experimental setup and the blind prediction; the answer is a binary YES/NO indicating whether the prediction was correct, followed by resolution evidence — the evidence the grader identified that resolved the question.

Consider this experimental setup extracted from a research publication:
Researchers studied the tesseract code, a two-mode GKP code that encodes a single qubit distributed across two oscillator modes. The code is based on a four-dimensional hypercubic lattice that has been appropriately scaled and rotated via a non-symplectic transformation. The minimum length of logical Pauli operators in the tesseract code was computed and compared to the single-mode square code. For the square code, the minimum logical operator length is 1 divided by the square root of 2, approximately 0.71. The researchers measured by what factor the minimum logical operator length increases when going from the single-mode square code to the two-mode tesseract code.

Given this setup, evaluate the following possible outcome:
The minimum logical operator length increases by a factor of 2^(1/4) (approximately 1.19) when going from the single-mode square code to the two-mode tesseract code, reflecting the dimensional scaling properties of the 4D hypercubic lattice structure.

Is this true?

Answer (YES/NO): YES